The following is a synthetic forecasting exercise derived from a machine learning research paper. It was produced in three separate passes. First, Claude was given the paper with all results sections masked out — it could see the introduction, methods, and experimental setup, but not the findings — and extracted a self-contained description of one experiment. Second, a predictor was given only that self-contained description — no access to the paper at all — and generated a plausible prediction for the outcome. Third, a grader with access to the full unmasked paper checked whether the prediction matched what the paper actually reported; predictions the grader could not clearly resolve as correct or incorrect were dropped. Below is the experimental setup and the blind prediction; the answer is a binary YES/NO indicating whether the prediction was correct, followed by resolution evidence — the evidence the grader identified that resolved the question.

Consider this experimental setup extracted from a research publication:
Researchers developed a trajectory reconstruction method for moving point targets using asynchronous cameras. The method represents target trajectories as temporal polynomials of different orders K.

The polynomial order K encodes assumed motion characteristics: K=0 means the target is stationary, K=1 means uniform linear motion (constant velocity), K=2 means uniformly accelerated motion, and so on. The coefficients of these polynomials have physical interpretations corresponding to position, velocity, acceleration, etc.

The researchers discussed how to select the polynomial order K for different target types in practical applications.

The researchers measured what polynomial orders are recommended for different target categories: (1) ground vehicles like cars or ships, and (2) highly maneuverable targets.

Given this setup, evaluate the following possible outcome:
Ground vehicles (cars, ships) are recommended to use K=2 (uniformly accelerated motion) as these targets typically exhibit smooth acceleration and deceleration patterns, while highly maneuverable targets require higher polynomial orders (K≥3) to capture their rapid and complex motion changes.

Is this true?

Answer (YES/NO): NO